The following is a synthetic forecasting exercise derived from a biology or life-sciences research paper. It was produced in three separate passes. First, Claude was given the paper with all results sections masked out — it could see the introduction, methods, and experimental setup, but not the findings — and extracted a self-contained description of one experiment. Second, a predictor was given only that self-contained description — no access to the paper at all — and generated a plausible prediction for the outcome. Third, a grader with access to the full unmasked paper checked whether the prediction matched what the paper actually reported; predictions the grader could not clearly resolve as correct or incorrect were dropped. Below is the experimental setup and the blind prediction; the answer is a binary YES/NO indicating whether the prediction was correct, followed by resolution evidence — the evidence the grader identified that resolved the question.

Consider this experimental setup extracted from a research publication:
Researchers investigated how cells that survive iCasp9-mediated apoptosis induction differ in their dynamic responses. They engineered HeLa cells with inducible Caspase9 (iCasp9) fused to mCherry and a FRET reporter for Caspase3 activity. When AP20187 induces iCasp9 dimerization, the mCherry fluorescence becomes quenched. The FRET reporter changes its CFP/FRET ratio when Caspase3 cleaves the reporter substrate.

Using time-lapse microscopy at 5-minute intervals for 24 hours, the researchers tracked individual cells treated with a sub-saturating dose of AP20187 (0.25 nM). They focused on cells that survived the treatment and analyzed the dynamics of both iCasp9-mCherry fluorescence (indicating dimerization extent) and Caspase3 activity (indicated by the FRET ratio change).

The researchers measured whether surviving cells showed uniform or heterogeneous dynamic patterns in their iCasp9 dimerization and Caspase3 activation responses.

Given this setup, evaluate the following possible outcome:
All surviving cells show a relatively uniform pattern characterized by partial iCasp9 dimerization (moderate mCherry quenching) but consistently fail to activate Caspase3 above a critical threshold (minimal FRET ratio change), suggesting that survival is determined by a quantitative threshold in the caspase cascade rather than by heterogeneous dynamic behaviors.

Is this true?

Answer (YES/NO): NO